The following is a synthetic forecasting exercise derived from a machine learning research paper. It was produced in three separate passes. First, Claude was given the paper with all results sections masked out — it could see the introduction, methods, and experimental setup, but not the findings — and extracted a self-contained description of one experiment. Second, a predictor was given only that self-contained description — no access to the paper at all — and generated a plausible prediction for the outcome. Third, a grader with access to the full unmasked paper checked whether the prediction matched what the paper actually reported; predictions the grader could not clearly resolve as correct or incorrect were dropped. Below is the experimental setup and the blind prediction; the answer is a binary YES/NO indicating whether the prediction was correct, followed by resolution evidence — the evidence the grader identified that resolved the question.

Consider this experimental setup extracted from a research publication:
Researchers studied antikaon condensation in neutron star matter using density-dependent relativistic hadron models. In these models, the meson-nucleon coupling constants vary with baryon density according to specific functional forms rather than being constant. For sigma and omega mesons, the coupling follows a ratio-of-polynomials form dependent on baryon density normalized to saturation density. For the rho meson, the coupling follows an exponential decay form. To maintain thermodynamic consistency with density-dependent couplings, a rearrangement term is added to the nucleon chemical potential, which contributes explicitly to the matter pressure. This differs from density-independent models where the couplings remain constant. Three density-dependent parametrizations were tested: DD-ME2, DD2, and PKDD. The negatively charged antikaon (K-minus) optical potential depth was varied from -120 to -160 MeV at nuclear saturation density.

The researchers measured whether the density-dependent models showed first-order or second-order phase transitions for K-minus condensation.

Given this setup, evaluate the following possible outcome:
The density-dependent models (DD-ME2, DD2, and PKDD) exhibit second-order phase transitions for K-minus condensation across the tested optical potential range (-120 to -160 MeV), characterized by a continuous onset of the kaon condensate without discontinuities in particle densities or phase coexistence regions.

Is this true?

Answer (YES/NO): YES